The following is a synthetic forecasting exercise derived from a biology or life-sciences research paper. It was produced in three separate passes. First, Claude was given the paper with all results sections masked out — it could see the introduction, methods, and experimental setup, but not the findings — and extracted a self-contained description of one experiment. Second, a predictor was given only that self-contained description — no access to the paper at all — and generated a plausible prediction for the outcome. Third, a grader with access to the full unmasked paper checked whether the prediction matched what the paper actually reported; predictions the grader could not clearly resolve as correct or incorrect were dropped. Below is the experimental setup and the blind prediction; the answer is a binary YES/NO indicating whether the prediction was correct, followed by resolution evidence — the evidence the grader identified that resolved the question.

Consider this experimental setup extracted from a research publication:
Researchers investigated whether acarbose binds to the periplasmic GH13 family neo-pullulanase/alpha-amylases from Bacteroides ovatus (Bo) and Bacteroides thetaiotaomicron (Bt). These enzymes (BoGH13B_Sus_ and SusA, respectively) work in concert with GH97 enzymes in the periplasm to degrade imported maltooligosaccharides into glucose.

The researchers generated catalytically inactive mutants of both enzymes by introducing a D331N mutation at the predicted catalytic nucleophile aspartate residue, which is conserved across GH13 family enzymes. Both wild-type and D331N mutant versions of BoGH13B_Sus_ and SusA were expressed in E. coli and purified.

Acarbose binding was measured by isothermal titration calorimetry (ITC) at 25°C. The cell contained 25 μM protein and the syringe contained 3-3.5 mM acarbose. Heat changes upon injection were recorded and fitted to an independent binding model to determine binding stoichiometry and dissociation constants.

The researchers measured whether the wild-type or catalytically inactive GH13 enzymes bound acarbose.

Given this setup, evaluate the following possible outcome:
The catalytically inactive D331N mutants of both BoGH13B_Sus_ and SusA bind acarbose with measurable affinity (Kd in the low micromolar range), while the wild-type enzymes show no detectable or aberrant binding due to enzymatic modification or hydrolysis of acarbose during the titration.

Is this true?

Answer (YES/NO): NO